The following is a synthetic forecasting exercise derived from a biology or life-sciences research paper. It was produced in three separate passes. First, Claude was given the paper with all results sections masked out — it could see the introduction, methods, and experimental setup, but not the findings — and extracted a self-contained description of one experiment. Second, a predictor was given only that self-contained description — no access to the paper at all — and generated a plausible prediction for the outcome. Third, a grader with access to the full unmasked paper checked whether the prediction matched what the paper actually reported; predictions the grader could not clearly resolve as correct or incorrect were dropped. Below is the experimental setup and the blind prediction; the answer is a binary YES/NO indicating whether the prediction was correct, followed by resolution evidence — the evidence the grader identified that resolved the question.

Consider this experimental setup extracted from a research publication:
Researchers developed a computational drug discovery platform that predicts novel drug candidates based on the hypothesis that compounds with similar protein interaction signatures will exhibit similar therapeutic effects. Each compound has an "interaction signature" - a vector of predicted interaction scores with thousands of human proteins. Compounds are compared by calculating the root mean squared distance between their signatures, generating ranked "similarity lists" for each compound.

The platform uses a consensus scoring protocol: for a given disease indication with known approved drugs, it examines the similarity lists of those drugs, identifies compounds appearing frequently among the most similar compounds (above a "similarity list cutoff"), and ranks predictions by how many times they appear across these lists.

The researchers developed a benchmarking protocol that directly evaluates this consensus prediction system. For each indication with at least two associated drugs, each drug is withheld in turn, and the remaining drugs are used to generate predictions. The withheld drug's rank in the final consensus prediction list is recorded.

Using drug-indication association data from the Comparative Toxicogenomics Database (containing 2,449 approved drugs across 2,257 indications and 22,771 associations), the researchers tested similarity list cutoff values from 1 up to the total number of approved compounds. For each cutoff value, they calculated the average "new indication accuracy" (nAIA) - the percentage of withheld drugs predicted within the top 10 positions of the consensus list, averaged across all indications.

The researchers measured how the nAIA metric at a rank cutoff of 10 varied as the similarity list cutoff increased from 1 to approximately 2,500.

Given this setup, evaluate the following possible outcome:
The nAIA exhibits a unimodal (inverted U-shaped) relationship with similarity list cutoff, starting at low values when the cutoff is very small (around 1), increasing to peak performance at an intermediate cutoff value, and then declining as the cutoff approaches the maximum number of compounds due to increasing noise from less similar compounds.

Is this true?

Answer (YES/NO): NO